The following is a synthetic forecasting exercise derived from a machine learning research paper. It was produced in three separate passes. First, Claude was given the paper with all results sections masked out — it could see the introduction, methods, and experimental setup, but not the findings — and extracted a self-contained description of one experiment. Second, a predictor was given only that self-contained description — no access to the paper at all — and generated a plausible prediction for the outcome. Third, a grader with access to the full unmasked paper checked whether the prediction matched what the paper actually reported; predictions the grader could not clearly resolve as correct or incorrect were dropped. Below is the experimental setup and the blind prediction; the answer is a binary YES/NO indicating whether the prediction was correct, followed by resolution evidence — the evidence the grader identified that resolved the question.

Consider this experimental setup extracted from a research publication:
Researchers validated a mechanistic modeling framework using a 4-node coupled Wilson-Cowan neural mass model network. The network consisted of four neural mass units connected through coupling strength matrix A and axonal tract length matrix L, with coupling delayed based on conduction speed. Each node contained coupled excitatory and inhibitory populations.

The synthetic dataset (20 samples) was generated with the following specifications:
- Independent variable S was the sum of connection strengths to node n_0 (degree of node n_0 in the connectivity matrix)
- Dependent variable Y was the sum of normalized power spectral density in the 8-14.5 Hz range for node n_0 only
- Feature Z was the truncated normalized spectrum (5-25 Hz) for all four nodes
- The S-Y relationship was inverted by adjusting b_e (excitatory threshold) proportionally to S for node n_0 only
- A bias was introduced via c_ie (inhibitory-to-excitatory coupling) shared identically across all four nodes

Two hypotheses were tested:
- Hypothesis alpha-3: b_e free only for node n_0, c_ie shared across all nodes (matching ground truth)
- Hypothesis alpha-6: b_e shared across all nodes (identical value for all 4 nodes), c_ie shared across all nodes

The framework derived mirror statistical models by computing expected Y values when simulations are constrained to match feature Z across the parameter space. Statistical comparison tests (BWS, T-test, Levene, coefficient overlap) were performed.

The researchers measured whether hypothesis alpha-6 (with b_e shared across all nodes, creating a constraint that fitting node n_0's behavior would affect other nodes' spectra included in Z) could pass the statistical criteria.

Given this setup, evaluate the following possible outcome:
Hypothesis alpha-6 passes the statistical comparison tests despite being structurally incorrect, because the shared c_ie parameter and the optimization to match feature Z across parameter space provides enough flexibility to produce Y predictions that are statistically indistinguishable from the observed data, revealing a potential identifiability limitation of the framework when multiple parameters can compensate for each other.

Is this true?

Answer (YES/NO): NO